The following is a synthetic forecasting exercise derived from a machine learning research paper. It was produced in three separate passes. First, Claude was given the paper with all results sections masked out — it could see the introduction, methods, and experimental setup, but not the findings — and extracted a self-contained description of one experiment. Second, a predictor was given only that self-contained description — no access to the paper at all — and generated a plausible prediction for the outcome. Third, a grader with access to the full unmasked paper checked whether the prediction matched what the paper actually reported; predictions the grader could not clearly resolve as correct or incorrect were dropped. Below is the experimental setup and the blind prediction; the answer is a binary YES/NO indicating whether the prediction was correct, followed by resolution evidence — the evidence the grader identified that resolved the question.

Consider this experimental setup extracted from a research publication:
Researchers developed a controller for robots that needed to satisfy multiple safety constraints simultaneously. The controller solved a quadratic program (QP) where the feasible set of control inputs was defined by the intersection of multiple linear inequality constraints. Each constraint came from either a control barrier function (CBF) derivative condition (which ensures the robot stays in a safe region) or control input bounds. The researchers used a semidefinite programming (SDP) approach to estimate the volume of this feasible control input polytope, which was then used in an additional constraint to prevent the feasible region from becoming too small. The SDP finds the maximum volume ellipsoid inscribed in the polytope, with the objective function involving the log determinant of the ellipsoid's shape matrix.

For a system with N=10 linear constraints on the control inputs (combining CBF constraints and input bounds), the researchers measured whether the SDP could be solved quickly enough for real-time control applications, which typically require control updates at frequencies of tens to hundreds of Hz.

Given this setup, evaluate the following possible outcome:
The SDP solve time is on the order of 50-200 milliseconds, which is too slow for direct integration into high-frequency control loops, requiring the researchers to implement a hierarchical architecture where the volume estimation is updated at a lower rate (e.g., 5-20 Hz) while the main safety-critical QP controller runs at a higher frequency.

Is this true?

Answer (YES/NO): NO